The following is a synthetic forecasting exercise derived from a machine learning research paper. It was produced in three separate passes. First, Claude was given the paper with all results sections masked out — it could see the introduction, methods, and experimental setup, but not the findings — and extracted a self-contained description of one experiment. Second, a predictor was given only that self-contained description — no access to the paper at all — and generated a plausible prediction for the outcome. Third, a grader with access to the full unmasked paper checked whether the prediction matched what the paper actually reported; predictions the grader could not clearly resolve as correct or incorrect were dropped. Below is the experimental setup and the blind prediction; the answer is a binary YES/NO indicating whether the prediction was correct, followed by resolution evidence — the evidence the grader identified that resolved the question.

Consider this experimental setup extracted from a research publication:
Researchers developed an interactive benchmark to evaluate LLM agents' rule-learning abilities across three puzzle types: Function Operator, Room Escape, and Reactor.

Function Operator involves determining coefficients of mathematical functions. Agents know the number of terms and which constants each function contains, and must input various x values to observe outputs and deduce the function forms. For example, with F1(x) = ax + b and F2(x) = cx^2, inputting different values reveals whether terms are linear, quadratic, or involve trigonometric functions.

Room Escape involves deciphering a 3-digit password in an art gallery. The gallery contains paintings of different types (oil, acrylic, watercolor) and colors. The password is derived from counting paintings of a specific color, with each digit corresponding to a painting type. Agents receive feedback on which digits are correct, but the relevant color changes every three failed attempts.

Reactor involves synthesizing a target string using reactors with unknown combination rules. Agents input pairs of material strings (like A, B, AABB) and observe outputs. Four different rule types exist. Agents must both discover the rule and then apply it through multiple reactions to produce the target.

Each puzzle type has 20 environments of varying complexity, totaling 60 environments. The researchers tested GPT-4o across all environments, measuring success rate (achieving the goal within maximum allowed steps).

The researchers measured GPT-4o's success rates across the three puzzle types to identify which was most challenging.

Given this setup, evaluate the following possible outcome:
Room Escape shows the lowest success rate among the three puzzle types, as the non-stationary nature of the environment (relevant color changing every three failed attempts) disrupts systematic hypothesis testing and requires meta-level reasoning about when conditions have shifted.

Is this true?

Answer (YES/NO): NO